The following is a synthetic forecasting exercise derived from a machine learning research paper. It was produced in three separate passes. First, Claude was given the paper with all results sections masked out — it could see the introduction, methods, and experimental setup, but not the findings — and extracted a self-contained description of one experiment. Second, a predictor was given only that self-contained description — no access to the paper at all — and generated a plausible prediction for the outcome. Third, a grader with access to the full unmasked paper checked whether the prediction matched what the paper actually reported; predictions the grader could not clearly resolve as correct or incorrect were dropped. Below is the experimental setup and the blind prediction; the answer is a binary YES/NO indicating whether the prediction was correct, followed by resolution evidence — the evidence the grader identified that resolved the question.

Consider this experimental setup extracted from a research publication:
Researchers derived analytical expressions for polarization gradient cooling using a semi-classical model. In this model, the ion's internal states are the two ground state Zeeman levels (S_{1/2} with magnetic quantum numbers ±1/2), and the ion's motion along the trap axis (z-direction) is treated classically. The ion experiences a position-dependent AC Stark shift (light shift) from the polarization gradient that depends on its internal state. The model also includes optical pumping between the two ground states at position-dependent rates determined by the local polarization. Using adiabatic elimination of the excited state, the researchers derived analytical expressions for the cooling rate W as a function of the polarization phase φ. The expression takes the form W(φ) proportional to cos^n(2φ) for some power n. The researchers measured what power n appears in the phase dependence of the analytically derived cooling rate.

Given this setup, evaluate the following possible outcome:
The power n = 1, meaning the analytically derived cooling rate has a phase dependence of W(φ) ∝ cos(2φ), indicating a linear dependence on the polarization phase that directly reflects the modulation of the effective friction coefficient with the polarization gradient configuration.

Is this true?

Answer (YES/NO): NO